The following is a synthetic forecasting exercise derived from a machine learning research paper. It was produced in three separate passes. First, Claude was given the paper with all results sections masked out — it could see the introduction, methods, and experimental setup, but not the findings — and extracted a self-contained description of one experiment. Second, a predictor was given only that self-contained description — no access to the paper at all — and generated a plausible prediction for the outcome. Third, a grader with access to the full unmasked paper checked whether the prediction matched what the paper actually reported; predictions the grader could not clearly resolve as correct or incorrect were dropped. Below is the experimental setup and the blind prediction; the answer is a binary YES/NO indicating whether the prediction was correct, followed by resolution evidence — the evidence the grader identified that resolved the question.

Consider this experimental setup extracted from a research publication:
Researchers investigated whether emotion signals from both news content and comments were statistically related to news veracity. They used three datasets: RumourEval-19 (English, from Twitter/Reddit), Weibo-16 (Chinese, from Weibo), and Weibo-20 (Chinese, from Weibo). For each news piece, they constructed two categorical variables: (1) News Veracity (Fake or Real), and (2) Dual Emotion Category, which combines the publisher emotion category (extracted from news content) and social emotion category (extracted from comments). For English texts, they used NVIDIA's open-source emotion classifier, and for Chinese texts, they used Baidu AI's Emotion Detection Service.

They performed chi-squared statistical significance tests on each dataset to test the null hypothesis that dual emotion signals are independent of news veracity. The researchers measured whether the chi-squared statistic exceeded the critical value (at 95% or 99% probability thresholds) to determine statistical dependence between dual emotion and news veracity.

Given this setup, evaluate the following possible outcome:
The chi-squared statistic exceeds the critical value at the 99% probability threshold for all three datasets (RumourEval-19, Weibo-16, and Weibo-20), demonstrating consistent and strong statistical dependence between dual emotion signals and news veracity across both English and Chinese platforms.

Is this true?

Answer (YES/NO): NO